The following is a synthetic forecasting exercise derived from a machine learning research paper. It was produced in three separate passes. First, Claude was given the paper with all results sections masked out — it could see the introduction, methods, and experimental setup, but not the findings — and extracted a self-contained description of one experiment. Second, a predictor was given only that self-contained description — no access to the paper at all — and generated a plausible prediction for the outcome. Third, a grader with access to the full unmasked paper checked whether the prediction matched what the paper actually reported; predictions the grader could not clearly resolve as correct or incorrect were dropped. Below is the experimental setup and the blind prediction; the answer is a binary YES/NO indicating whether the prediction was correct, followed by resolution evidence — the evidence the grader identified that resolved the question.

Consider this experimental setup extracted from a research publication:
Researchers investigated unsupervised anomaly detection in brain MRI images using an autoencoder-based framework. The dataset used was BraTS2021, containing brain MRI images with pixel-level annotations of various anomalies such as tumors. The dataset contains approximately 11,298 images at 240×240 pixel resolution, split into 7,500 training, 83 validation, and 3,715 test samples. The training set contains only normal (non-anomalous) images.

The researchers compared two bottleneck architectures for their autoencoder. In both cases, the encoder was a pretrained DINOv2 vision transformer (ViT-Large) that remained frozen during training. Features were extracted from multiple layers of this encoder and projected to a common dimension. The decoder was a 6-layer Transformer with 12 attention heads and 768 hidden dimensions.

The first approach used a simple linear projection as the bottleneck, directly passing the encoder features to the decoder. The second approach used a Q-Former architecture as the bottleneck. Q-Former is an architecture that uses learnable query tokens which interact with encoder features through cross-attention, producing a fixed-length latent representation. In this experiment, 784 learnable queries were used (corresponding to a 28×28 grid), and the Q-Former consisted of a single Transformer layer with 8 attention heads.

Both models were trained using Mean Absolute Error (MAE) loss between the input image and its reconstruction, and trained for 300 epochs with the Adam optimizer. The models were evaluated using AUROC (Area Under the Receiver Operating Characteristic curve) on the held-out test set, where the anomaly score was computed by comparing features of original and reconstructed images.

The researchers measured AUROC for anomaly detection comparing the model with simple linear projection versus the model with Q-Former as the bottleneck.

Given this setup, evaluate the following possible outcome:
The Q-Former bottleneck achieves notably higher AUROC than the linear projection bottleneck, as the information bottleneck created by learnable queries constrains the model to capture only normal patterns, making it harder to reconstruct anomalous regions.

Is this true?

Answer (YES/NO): YES